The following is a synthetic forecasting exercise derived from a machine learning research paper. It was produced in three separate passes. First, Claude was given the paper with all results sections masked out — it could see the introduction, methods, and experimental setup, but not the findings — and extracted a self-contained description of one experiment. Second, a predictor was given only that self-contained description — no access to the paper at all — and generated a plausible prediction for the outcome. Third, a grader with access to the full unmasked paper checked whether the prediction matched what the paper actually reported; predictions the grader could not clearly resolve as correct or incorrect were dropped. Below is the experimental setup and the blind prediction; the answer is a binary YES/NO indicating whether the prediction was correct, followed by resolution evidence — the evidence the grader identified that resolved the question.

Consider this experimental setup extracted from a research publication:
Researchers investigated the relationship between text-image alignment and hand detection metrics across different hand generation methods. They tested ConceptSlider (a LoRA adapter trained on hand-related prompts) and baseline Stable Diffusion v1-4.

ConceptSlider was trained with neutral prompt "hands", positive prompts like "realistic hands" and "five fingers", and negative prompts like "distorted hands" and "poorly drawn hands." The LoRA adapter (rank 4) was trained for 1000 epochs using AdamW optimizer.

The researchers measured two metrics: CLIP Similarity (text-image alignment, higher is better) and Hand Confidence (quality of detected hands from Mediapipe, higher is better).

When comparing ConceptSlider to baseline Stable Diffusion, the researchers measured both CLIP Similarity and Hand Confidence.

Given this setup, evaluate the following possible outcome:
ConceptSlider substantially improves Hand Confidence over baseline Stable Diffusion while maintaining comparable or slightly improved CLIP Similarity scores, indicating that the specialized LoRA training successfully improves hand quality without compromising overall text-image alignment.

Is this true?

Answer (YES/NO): NO